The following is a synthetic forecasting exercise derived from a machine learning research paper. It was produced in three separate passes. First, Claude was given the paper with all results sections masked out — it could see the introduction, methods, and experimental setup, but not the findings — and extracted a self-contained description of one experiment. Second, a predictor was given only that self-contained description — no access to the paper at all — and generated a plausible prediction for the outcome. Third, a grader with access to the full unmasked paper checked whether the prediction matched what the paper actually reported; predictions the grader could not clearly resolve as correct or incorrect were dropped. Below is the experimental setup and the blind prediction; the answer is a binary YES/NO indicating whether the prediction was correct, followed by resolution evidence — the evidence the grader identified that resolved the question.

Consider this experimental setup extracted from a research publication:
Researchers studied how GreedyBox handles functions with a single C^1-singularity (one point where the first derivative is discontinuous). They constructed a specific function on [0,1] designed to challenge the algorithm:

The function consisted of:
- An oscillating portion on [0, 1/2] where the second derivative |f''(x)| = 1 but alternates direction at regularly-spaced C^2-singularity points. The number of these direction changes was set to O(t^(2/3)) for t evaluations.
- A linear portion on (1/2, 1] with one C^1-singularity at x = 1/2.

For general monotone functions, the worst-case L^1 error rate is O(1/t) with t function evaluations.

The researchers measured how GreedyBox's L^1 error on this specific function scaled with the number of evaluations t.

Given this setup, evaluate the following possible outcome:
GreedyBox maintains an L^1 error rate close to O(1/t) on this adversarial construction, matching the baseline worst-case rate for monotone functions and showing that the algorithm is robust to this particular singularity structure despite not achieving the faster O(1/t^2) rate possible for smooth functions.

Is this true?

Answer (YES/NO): NO